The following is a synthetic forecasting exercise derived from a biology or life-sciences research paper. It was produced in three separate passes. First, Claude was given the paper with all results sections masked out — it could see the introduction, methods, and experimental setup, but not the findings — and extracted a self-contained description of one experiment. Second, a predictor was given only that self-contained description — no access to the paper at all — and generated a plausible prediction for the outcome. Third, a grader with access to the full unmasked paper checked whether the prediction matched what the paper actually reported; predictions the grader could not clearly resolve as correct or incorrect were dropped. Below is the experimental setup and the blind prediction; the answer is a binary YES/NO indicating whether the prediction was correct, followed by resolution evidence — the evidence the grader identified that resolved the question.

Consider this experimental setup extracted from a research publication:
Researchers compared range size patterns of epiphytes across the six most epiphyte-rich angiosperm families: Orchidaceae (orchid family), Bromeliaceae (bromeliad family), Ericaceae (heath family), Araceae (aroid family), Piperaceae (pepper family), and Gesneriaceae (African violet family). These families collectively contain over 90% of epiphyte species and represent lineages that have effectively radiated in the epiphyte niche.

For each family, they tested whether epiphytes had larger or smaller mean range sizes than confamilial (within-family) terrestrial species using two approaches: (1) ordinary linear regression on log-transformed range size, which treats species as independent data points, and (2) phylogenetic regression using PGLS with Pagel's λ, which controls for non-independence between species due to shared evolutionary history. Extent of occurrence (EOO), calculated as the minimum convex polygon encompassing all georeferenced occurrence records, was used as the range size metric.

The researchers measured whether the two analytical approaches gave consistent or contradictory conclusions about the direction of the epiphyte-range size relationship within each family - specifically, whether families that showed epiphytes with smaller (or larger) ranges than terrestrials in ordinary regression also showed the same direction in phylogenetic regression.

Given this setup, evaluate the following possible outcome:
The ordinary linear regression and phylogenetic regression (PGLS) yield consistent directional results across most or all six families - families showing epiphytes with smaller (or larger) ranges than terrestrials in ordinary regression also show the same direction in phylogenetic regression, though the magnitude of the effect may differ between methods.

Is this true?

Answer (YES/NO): YES